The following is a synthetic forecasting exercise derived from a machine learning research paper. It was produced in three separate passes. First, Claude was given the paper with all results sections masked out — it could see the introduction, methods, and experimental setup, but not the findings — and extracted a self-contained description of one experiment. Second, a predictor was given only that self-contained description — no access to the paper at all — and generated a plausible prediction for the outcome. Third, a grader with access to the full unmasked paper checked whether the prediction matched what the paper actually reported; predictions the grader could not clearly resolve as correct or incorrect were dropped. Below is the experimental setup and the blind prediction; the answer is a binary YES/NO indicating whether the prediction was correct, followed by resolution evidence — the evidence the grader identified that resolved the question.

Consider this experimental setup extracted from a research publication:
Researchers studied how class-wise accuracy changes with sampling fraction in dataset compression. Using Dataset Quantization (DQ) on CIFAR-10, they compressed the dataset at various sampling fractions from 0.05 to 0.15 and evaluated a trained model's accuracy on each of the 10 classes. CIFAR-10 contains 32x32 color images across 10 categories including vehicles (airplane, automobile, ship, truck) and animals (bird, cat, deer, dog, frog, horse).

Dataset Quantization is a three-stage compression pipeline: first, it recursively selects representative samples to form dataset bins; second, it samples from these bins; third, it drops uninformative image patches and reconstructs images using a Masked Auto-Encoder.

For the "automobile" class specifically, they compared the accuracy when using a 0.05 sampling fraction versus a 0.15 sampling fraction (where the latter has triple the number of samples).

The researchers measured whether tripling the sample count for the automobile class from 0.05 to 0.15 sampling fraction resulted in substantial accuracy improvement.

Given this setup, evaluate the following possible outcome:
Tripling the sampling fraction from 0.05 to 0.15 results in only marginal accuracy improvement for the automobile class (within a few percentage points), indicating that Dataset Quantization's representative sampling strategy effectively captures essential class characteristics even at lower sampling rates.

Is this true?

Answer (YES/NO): YES